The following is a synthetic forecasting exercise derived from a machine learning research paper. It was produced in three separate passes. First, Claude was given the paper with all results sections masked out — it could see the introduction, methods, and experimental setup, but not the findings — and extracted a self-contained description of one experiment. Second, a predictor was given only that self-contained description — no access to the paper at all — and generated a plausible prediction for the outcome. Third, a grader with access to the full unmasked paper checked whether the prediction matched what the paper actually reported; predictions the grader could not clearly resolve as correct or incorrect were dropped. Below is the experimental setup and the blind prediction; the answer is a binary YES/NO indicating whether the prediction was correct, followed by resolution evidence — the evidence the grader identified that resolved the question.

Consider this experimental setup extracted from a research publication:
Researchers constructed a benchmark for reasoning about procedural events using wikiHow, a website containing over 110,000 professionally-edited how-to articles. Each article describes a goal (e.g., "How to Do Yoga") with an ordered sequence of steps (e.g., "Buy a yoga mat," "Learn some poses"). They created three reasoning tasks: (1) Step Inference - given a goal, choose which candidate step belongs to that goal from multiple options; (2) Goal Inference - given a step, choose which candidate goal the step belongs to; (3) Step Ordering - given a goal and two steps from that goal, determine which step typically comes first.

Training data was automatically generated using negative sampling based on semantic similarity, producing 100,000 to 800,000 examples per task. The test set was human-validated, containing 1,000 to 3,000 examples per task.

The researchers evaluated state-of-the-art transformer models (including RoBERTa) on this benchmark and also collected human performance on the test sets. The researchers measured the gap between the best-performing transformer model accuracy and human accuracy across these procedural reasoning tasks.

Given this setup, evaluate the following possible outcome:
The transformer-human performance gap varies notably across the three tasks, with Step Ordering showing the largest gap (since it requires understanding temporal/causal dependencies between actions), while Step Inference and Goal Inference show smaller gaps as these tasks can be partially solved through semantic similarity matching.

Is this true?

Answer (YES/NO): NO